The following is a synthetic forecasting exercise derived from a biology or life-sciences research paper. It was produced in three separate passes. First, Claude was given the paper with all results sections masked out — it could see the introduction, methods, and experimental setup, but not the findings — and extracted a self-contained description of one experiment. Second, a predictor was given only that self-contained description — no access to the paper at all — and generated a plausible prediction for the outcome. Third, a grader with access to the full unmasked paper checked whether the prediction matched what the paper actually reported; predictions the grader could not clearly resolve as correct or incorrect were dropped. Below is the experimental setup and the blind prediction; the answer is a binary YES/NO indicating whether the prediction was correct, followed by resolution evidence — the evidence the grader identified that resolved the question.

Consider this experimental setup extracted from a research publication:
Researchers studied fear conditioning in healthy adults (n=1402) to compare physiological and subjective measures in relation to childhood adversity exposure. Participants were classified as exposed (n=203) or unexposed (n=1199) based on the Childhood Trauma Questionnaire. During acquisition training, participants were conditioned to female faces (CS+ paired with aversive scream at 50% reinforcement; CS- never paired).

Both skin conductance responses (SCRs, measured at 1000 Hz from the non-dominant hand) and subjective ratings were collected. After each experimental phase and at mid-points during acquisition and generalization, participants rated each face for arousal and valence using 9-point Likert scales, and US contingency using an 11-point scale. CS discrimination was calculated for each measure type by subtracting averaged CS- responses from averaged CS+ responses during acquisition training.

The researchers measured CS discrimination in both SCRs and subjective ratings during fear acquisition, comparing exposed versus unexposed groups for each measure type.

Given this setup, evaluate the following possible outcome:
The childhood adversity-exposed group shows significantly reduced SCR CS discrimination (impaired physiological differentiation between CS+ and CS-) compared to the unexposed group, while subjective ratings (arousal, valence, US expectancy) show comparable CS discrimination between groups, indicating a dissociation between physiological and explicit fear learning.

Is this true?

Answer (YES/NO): YES